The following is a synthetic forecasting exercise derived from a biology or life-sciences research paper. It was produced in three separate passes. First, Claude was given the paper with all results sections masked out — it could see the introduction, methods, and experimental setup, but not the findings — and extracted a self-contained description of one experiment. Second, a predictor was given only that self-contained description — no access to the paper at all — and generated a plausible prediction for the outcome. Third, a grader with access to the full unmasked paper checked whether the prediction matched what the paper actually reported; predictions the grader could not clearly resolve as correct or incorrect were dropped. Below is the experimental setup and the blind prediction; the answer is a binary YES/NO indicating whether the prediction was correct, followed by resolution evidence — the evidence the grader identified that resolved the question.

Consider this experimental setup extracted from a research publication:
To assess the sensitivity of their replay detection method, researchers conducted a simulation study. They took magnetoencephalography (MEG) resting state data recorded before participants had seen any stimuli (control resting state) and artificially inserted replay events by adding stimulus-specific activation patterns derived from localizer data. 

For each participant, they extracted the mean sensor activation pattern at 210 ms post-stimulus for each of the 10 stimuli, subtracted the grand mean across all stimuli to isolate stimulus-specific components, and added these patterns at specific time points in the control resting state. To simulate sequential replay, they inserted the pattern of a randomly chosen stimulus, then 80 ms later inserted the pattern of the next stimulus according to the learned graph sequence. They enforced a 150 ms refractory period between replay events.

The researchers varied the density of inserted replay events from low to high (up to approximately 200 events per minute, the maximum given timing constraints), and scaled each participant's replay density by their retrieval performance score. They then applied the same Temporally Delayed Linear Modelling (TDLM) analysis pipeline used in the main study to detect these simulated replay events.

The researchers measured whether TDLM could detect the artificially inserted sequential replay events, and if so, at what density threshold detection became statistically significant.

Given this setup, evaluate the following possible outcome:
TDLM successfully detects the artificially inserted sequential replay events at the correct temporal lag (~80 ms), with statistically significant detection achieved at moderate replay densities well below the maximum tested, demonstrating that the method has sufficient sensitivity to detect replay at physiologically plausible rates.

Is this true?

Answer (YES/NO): NO